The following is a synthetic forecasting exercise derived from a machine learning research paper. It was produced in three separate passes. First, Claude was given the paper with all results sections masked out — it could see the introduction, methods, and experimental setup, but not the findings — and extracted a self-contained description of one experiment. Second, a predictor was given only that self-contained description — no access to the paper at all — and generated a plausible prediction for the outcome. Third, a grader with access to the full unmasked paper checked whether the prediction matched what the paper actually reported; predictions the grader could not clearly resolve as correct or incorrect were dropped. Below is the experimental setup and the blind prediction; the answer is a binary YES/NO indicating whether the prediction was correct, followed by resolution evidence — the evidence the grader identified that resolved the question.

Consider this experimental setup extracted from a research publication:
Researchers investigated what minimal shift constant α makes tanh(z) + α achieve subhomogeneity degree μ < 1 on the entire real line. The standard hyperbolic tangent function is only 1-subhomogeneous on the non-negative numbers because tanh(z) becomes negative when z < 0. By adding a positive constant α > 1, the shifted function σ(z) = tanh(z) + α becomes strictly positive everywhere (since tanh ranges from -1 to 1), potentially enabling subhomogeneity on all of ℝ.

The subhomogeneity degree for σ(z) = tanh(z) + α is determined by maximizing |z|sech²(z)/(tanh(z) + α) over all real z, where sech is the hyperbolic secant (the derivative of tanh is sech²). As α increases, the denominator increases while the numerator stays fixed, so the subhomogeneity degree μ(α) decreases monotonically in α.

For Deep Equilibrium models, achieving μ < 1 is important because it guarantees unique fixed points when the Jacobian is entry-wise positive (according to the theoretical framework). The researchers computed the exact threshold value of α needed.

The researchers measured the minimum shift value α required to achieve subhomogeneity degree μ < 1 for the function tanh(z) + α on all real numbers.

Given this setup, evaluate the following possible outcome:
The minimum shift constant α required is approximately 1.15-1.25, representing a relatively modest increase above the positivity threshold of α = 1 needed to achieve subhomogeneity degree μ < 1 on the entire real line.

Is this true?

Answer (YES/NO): YES